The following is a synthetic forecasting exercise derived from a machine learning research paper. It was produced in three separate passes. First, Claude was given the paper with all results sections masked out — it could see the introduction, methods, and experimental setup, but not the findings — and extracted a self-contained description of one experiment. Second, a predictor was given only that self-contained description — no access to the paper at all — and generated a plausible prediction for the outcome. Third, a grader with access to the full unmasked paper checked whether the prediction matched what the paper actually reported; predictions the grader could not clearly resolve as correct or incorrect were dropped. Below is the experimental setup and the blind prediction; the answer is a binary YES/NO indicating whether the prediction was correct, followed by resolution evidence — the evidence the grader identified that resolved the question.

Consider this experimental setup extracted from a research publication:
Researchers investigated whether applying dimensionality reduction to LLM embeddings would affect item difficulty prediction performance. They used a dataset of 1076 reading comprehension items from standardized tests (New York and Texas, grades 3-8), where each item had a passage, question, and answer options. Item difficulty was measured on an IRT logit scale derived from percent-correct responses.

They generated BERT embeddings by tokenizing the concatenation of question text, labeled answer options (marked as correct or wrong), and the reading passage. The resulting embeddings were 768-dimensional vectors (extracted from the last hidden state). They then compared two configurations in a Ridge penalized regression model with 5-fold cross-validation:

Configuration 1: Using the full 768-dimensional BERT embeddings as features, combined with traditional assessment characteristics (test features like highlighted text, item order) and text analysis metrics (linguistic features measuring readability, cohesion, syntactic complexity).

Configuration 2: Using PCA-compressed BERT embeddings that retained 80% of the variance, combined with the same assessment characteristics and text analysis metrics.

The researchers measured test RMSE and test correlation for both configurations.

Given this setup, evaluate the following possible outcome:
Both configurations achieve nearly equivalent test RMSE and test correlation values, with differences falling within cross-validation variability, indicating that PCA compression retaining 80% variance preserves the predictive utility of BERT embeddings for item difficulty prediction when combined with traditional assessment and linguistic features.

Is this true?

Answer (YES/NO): YES